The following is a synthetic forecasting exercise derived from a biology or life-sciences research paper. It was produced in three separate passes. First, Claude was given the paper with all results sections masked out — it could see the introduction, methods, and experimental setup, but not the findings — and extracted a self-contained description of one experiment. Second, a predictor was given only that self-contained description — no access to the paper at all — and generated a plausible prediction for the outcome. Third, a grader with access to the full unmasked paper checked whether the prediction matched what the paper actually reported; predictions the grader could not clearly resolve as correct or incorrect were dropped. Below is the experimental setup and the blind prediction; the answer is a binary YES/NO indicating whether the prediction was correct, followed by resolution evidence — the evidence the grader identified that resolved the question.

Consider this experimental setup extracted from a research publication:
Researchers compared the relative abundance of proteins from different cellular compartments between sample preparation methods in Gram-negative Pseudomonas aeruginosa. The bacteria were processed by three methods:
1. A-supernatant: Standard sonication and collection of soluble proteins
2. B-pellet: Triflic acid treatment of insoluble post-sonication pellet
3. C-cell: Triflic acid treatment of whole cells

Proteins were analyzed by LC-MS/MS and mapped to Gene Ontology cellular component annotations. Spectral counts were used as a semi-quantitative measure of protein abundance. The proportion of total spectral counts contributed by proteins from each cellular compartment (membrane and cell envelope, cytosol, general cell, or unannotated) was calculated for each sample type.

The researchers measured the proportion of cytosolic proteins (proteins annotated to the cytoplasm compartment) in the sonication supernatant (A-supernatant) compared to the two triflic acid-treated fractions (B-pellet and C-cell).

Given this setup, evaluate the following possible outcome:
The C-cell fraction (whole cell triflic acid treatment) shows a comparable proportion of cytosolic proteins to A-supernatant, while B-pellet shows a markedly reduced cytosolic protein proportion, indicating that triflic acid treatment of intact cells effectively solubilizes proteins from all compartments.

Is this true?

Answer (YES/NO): NO